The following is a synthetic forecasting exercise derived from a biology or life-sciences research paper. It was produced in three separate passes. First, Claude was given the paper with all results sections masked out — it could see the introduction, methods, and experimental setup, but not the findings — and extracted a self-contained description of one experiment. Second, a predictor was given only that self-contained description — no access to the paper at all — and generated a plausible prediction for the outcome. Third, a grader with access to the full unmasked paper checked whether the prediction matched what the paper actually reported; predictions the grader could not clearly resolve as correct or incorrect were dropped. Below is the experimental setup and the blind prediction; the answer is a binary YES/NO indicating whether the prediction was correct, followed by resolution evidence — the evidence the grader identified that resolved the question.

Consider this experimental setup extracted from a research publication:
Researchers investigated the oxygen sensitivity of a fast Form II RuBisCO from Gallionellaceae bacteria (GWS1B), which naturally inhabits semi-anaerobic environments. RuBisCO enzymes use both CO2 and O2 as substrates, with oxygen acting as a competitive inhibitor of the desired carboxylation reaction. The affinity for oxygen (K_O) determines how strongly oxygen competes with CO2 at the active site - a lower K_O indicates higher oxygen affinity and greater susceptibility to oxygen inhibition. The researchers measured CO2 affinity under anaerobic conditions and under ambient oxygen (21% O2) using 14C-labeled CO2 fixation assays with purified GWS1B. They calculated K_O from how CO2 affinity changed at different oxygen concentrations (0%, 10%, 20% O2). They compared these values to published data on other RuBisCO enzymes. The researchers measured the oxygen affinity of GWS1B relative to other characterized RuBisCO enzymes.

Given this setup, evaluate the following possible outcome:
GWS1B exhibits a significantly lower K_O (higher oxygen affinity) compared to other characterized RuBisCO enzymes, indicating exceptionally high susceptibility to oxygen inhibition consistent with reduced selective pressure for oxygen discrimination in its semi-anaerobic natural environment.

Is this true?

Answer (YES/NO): YES